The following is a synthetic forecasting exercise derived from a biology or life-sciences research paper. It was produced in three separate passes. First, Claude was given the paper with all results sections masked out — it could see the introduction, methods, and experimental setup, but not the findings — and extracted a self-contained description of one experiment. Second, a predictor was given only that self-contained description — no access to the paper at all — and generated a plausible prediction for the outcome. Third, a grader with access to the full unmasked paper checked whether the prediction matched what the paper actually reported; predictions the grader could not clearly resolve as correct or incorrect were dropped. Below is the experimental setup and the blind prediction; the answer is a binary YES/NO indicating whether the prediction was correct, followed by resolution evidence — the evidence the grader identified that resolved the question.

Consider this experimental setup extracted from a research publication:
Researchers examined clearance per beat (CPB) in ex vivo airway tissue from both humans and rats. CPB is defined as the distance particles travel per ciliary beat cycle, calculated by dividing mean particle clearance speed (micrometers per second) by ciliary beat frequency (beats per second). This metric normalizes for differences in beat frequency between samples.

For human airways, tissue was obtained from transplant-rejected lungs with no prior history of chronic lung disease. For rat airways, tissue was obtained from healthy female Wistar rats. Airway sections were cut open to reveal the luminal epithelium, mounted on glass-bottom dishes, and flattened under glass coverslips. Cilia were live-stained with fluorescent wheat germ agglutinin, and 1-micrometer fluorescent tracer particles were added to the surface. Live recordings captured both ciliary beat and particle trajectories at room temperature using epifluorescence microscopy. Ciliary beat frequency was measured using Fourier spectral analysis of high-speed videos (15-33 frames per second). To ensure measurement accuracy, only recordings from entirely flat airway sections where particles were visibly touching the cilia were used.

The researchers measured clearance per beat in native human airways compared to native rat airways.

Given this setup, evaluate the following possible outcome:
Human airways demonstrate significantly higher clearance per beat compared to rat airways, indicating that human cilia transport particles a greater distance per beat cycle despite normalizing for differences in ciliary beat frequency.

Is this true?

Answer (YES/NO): YES